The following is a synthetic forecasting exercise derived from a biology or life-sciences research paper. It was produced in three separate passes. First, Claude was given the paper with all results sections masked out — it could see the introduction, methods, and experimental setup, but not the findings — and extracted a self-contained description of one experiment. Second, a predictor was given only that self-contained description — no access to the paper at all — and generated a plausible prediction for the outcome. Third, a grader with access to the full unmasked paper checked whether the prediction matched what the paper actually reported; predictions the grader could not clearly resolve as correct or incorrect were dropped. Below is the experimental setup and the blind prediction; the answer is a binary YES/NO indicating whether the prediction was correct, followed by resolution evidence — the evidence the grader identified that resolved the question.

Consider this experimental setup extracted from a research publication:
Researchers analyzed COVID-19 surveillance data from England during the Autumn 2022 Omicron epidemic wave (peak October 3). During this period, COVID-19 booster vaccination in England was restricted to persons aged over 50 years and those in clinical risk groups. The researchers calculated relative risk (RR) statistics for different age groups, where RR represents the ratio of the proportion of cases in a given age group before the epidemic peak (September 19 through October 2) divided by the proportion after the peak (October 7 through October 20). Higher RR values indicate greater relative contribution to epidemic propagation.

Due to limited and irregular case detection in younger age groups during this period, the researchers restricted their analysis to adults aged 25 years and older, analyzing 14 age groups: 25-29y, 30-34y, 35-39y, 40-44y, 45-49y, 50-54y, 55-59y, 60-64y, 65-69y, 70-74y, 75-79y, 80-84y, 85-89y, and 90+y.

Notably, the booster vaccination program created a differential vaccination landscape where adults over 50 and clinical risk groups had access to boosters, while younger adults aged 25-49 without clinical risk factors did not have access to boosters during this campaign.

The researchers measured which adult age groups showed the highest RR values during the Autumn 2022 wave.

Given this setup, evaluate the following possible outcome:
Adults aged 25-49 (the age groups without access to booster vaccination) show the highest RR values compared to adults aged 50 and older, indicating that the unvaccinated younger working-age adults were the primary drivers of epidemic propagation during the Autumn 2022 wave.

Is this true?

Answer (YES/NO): NO